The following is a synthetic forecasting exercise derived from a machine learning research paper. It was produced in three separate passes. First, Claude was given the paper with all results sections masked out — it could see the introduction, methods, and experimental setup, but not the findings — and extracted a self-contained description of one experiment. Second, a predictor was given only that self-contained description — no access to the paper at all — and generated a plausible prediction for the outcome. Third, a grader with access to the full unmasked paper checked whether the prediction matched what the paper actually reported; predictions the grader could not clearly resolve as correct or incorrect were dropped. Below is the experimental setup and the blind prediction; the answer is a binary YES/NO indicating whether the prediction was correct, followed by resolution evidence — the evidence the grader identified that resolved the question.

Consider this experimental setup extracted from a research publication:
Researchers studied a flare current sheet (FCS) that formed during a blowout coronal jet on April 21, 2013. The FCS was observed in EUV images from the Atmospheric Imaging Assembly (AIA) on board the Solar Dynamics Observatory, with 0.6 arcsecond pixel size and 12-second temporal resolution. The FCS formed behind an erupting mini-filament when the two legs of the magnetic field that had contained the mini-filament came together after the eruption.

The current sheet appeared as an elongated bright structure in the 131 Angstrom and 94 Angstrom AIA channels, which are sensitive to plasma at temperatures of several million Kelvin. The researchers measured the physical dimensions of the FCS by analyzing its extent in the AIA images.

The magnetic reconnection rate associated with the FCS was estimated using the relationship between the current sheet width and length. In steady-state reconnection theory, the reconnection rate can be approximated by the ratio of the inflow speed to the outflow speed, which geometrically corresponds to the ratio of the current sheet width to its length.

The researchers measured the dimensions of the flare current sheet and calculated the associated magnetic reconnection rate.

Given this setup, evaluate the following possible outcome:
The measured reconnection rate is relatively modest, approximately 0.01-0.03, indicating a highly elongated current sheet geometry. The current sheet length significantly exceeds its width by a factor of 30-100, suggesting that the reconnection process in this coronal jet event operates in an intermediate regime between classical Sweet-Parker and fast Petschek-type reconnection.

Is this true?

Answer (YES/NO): NO